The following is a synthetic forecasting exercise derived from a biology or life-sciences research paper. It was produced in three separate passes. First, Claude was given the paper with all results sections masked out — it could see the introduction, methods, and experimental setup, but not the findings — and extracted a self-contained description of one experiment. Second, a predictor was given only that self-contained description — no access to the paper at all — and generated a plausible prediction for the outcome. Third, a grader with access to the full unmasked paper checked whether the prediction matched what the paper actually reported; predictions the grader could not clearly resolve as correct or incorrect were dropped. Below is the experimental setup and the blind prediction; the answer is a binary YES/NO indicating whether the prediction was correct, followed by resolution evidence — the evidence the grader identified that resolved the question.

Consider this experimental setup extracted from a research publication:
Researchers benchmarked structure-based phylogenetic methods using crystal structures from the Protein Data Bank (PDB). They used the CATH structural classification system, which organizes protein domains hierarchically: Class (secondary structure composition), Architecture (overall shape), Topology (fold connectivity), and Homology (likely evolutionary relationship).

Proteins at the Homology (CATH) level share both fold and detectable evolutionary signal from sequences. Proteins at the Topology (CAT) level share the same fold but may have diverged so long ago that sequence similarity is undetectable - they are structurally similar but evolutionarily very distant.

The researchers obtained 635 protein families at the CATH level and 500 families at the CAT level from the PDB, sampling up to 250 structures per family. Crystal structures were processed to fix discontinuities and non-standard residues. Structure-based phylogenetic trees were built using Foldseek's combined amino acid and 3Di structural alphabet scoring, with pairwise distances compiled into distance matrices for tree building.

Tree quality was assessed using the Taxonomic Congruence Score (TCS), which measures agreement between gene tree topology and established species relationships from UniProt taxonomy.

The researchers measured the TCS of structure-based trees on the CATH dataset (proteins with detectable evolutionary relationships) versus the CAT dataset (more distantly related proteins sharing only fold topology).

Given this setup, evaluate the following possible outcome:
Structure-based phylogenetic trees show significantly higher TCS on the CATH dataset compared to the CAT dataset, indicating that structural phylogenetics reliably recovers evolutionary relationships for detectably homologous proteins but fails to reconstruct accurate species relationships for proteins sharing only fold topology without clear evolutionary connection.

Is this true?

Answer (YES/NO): NO